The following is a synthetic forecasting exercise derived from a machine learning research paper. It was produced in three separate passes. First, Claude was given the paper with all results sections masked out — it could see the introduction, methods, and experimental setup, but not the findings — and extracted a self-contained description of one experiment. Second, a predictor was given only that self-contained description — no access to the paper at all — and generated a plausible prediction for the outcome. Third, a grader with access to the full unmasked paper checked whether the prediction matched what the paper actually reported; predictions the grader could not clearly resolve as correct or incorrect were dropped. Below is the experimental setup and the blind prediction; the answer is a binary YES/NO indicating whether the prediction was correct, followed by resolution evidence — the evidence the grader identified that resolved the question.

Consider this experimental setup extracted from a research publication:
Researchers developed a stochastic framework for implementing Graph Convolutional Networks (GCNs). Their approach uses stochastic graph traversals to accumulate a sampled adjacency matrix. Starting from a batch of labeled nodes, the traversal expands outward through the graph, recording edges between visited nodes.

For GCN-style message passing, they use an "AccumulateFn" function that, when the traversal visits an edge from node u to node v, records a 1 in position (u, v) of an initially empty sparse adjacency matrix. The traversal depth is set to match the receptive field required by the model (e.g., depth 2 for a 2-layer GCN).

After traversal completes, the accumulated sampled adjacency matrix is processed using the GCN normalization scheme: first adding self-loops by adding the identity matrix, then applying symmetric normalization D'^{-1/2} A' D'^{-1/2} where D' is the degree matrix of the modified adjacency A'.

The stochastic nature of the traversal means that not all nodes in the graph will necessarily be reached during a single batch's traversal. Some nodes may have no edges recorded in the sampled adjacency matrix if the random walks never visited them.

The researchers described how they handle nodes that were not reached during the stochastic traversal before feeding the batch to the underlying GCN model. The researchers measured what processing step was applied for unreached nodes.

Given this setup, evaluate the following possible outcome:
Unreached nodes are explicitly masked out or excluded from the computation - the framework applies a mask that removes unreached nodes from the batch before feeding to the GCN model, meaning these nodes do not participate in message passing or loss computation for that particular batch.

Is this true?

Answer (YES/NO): YES